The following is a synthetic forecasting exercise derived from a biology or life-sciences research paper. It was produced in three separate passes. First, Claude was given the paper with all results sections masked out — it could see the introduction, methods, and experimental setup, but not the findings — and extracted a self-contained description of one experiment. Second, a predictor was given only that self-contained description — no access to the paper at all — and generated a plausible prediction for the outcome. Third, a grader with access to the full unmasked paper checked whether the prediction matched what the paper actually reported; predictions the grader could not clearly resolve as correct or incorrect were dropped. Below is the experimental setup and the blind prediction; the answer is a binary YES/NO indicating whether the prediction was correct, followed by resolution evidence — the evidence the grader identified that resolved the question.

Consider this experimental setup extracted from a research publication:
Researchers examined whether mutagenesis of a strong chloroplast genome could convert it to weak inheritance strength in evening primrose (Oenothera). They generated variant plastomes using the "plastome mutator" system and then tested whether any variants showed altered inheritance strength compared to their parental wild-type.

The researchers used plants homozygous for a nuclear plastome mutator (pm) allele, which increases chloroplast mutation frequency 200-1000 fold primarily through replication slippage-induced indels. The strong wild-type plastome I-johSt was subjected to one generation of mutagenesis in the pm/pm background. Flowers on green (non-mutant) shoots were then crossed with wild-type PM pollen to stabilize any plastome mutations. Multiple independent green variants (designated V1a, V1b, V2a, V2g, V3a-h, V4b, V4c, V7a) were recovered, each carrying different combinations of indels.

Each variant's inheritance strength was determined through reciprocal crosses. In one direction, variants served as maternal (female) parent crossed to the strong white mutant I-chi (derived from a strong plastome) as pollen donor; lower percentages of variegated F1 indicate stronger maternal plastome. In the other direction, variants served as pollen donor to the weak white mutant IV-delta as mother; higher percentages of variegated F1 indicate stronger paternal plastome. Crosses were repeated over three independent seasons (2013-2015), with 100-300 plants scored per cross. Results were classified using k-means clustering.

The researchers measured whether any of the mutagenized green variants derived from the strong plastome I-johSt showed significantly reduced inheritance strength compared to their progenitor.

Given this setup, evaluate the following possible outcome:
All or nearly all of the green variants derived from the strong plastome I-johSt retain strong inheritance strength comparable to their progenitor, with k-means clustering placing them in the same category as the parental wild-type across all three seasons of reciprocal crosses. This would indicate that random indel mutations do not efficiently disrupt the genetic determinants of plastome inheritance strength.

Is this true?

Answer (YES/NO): NO